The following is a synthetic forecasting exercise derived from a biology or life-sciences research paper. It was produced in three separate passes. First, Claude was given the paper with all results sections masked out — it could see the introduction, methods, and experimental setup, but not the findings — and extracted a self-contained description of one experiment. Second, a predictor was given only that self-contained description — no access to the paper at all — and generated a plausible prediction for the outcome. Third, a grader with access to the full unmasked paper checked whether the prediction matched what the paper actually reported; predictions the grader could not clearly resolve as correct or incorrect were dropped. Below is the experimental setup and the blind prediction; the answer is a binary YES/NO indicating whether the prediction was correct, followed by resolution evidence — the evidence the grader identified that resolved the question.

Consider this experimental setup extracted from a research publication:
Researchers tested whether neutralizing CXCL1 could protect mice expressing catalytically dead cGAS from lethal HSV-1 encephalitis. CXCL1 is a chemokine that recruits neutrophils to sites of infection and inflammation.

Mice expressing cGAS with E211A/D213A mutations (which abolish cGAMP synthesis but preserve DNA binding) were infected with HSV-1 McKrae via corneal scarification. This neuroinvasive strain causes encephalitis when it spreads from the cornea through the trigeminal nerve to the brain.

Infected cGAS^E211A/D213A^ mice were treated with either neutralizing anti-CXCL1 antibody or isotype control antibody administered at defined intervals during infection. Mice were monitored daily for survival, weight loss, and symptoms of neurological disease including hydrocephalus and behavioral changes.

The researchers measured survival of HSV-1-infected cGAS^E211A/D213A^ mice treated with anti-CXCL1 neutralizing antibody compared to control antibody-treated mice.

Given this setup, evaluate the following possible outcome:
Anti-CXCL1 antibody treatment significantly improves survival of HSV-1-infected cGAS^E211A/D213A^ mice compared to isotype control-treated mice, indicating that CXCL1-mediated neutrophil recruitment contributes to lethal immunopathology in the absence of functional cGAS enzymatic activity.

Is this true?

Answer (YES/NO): YES